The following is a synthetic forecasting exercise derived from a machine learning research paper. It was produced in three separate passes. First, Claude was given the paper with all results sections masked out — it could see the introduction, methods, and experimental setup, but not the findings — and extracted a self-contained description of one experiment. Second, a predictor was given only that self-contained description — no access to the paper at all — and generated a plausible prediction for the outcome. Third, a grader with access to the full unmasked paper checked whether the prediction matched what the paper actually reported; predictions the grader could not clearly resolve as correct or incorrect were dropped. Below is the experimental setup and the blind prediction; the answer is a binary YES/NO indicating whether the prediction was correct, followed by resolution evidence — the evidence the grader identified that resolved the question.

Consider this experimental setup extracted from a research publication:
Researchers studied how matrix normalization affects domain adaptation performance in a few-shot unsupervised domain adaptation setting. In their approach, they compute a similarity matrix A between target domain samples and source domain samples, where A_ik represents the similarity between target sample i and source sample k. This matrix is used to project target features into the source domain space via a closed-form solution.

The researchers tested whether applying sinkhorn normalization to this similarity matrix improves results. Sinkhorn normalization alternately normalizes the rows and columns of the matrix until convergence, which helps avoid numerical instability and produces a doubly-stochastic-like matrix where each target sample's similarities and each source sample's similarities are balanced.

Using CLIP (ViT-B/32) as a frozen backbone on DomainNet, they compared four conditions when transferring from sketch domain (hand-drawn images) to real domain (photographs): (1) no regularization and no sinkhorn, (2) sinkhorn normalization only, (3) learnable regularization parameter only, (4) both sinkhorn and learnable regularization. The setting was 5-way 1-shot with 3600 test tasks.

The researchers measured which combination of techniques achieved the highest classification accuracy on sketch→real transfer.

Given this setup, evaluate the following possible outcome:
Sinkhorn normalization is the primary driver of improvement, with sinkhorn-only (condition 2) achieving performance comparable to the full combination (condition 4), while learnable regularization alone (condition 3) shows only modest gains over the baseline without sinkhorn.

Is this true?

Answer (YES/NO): NO